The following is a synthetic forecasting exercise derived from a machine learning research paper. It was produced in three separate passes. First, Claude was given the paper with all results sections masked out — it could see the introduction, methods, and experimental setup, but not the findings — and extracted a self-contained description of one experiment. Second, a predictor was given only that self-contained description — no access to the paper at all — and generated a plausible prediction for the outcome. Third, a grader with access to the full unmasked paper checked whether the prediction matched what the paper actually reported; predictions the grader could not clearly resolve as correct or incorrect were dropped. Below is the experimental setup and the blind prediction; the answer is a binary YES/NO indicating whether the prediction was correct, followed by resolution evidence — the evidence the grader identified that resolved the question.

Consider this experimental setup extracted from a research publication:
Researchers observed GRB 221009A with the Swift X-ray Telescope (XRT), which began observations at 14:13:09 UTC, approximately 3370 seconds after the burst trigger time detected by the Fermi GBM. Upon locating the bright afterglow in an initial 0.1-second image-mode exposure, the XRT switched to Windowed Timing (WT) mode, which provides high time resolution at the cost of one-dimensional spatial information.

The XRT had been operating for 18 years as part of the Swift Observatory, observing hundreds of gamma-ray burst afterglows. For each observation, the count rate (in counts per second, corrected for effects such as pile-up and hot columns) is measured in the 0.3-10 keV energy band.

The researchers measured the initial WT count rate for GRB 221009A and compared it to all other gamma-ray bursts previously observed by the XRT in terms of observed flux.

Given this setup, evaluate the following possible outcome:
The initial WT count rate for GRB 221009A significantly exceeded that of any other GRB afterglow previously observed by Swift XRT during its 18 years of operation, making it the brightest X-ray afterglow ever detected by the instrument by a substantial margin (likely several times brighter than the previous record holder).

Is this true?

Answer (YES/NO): YES